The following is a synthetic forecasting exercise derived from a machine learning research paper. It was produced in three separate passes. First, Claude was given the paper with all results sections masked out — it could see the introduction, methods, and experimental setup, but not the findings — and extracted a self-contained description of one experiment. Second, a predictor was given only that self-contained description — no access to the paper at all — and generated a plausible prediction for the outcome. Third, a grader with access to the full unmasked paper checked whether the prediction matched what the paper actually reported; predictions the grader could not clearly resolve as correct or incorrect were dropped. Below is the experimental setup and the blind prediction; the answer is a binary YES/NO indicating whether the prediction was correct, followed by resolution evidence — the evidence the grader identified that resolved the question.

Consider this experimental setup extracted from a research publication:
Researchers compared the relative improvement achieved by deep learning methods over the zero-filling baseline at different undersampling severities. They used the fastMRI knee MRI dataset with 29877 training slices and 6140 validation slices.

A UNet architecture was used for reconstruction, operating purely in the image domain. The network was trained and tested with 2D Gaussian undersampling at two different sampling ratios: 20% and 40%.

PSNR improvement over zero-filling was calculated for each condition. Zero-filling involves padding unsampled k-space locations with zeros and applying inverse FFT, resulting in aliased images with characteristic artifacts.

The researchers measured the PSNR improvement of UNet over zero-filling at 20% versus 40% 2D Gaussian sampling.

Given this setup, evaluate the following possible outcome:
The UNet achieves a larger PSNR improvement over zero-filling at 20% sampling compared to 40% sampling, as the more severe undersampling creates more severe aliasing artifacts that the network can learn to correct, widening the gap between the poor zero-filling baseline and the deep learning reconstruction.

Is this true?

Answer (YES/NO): YES